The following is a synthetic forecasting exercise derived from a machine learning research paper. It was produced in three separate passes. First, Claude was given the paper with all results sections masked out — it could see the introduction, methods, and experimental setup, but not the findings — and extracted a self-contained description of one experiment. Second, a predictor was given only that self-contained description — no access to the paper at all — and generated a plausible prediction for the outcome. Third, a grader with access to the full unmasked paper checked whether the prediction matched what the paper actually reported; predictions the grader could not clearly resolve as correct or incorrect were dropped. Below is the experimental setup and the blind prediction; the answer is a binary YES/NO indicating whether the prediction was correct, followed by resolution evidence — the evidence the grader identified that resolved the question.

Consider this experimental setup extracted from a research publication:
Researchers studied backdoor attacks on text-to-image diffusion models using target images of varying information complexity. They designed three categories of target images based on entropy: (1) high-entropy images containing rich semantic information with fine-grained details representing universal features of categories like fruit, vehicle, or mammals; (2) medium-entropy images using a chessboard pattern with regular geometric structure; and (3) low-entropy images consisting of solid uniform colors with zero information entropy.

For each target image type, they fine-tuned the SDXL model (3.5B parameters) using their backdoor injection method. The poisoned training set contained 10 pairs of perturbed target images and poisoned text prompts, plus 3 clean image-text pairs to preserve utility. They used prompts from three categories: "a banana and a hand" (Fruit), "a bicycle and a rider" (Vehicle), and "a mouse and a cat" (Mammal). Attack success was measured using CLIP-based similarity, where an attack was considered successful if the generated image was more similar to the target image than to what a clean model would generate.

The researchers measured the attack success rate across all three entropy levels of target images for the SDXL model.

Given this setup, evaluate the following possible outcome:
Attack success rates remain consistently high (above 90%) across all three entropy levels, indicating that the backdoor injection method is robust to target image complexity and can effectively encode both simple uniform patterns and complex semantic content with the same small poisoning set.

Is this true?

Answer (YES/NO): NO